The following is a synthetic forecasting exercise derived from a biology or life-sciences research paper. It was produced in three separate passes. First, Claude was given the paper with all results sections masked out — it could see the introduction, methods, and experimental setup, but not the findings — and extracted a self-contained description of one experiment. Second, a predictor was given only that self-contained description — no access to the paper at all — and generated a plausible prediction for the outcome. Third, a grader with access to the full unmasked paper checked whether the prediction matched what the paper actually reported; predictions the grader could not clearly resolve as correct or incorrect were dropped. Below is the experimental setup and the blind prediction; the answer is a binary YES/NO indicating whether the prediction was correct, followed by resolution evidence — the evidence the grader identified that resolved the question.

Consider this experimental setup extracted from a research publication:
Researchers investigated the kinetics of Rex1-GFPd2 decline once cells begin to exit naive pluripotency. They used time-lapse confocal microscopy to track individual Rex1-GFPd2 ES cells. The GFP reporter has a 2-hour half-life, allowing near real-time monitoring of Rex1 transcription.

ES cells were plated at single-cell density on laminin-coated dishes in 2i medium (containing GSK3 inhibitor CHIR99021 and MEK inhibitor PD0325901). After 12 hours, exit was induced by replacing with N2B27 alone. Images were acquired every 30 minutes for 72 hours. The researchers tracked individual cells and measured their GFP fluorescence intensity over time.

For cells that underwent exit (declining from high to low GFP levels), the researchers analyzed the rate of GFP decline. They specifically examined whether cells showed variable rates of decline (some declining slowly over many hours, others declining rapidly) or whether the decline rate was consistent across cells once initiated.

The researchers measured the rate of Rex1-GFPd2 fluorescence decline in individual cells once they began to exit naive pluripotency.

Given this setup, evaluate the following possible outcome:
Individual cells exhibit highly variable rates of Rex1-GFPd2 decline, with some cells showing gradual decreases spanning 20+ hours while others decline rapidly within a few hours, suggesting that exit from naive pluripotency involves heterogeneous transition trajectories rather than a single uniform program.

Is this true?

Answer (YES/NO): NO